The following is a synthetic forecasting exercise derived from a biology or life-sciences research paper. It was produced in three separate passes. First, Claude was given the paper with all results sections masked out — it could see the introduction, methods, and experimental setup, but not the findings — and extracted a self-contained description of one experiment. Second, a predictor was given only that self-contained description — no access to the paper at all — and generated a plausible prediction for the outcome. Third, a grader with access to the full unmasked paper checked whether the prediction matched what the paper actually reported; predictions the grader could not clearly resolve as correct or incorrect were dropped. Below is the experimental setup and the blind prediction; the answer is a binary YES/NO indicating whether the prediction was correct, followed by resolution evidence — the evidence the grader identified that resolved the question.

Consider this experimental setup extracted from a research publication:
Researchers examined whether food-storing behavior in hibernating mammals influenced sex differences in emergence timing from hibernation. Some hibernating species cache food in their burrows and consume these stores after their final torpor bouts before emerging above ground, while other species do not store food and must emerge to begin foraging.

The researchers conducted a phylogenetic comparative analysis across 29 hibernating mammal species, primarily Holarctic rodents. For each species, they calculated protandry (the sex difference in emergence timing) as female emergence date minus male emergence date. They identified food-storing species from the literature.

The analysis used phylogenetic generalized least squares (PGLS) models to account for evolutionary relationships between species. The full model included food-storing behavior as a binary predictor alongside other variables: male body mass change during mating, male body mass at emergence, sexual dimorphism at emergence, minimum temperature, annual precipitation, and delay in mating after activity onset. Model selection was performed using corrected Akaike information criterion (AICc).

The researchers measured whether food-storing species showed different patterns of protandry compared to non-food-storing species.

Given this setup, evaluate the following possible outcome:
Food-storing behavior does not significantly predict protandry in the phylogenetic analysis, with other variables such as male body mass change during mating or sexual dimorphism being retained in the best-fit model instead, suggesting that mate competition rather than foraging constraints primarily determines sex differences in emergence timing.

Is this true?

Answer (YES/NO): YES